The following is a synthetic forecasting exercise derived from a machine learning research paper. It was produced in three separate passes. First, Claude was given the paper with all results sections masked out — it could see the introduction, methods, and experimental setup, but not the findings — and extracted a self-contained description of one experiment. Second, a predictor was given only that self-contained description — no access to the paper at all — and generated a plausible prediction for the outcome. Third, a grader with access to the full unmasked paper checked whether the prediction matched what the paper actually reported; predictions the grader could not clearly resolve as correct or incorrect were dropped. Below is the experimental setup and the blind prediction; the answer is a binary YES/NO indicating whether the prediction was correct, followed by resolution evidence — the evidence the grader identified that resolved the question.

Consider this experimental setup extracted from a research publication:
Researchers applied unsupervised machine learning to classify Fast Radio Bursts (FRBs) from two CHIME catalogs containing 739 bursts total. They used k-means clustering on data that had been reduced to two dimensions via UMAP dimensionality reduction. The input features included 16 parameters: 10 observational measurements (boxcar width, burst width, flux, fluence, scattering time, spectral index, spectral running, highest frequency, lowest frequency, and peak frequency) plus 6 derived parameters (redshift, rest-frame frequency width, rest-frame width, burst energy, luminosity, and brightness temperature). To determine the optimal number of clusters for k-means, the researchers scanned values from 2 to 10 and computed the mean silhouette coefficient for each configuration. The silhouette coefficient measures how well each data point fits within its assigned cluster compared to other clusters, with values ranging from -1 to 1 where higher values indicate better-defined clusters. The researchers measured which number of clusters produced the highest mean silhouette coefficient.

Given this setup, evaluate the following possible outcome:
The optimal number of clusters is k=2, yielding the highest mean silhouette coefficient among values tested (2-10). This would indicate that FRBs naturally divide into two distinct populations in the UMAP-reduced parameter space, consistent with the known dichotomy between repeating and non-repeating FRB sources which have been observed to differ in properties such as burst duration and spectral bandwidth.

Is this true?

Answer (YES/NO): NO